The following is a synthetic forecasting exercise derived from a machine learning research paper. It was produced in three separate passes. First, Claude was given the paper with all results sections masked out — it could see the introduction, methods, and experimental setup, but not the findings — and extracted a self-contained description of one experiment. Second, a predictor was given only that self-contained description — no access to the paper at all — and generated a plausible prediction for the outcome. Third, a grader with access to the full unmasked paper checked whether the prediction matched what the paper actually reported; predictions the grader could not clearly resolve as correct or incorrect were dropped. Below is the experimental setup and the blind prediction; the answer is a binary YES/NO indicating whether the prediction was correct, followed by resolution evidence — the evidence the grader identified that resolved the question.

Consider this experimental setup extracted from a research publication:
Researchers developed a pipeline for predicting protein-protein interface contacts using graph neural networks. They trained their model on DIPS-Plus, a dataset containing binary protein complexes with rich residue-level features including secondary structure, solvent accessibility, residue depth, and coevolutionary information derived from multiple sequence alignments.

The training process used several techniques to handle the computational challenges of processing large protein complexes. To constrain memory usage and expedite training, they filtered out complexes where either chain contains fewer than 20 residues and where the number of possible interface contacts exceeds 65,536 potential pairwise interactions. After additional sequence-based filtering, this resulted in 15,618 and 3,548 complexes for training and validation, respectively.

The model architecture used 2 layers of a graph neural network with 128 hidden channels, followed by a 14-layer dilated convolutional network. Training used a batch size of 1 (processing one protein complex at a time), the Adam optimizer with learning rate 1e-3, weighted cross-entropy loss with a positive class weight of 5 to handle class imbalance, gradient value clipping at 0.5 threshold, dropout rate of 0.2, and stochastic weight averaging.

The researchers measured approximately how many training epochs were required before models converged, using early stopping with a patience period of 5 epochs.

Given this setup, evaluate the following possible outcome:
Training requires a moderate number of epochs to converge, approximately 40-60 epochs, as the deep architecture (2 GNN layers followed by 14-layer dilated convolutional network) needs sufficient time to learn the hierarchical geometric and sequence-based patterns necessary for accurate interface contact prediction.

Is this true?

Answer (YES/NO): NO